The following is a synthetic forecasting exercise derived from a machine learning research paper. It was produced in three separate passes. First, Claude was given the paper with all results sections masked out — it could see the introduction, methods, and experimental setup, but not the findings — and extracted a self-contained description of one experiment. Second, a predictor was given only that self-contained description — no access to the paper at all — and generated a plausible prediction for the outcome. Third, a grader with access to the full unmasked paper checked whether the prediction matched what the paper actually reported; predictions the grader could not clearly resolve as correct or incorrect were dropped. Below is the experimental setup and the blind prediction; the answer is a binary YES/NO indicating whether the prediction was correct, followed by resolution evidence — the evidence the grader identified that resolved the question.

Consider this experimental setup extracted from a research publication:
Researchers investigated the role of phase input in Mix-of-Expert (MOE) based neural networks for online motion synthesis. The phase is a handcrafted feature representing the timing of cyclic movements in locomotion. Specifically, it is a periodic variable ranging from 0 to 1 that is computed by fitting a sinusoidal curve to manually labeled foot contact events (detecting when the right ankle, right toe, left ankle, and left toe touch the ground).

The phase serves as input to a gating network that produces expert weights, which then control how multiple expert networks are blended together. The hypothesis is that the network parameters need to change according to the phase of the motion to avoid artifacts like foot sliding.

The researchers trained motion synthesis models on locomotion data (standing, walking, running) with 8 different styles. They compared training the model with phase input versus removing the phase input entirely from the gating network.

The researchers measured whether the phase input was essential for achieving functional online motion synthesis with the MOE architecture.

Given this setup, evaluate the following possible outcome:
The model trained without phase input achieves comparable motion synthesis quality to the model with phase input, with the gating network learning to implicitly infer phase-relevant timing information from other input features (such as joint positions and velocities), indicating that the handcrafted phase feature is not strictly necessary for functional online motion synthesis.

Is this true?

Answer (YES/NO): NO